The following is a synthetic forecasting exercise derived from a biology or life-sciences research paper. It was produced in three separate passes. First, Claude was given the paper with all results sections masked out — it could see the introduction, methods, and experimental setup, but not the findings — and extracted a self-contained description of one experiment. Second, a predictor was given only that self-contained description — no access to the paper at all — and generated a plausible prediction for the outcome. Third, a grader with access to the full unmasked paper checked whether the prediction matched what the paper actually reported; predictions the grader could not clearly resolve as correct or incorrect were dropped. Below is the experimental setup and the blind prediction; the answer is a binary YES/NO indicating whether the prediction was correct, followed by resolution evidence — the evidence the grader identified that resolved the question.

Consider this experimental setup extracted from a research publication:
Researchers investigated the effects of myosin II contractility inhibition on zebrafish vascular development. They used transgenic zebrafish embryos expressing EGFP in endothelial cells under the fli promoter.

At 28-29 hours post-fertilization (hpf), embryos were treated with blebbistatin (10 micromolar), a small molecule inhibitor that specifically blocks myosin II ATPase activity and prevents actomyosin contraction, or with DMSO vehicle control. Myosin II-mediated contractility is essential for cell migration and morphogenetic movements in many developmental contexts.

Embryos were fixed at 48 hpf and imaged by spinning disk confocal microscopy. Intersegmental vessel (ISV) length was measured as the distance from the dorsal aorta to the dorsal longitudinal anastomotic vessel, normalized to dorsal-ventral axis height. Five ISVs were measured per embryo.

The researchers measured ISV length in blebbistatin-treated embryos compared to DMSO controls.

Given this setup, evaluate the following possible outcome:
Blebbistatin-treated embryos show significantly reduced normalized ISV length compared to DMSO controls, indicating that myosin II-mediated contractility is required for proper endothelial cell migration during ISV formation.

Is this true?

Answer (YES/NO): YES